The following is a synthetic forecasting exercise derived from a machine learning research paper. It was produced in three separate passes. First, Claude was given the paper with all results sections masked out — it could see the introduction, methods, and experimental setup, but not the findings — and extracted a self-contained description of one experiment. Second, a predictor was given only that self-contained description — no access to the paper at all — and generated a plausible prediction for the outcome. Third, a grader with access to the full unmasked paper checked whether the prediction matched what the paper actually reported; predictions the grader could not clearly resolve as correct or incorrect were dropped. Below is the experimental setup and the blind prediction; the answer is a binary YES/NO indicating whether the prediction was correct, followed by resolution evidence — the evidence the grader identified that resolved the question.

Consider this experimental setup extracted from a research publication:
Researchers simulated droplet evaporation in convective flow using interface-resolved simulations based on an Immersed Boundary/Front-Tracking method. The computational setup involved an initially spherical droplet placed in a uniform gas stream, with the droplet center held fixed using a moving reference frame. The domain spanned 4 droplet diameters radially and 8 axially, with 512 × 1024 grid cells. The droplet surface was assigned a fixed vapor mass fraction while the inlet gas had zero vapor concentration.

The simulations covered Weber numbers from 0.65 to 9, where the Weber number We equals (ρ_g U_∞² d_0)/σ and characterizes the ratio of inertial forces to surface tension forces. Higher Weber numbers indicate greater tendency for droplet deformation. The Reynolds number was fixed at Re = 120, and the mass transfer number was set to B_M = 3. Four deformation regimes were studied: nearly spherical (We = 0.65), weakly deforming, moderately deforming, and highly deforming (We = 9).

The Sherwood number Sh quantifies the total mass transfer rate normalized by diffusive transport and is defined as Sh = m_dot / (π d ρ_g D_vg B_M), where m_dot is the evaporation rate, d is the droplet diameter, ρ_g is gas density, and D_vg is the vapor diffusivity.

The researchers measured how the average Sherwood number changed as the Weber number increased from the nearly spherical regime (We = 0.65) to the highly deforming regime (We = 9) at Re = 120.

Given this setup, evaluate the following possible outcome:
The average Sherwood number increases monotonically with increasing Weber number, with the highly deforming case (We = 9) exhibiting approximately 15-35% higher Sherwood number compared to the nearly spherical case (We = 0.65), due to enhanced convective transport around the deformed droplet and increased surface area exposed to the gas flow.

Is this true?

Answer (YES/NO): NO